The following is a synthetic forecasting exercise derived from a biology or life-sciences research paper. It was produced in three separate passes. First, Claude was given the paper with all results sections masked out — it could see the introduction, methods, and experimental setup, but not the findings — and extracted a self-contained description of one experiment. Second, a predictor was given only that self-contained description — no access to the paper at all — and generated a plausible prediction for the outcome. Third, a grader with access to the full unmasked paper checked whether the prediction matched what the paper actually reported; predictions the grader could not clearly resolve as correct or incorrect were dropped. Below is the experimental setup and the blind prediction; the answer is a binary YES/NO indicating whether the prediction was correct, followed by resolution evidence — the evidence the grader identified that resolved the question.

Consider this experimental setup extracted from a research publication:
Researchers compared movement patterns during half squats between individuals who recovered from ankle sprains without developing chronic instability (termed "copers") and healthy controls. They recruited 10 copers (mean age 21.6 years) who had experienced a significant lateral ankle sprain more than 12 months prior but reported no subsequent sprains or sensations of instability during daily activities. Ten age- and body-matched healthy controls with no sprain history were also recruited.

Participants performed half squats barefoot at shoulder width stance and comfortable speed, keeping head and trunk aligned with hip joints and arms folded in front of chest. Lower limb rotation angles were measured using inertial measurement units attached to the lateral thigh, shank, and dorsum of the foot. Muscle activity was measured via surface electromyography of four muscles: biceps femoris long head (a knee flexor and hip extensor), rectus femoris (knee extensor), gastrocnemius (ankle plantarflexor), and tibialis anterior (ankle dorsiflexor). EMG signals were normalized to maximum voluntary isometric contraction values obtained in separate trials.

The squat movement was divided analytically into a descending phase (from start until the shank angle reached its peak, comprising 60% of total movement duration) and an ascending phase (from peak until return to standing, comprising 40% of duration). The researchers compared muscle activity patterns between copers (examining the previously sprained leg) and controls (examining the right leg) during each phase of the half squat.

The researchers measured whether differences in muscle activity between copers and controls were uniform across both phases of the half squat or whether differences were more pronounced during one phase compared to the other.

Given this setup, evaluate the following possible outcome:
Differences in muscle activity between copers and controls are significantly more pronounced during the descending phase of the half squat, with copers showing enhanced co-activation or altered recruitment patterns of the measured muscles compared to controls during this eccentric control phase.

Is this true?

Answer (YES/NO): NO